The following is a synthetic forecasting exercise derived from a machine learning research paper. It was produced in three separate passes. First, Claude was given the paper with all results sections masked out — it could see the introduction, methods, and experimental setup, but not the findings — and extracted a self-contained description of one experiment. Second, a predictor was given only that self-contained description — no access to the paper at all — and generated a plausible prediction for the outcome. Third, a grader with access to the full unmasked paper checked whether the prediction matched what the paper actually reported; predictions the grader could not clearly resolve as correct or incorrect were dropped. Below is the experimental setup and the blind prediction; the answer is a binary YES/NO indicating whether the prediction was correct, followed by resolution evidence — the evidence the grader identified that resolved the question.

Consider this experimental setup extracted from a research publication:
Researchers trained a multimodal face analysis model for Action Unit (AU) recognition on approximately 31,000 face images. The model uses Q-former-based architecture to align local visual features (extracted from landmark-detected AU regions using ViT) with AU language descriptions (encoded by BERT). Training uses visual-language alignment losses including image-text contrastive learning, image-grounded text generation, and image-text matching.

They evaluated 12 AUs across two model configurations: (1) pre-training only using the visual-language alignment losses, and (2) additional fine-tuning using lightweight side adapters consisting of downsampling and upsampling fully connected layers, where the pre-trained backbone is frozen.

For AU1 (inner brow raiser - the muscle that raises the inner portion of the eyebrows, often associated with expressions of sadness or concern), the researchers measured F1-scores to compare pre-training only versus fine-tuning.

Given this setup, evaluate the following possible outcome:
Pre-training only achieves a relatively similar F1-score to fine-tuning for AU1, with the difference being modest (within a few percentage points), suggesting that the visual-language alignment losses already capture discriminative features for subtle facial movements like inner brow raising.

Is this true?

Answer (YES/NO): NO